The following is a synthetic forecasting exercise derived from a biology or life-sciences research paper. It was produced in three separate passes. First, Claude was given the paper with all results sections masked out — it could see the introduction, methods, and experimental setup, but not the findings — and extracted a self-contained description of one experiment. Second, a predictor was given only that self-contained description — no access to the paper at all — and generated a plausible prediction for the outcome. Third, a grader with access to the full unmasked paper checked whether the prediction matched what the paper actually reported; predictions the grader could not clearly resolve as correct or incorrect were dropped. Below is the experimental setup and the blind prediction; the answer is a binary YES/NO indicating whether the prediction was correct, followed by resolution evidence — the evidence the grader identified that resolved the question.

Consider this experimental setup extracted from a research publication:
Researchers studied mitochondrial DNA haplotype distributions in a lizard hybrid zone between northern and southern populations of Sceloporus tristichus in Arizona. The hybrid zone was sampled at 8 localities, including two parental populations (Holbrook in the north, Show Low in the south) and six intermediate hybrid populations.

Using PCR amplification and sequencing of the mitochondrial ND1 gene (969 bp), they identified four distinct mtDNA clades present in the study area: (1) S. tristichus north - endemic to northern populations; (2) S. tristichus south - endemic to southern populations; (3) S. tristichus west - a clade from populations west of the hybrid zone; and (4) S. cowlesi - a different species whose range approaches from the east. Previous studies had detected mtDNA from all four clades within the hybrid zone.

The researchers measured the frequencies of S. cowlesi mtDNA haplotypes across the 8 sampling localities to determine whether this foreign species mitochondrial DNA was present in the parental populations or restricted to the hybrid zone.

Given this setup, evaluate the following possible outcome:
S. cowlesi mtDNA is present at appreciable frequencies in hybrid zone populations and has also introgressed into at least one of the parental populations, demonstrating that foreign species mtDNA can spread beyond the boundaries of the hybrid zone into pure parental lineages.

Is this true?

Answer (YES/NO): NO